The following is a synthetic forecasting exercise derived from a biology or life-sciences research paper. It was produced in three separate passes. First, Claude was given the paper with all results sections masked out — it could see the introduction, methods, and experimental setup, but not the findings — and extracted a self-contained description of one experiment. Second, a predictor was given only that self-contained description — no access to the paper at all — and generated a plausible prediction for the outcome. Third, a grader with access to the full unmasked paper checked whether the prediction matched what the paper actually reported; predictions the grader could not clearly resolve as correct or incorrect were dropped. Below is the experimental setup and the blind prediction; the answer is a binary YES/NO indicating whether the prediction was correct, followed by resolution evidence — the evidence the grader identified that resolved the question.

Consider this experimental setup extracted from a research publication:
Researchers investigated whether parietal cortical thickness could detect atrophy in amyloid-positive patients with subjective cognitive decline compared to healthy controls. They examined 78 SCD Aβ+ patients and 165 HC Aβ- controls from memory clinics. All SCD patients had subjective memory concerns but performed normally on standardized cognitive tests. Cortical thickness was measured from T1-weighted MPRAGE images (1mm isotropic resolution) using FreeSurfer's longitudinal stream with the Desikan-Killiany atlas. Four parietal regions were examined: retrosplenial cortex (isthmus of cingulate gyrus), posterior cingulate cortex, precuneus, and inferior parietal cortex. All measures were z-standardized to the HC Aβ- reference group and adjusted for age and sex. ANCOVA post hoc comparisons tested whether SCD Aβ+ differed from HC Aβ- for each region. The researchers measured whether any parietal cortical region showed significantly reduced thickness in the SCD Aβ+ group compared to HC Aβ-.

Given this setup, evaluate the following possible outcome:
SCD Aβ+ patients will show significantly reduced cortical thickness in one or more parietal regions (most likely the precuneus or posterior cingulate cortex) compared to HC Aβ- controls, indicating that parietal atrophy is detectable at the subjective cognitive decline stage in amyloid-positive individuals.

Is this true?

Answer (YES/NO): NO